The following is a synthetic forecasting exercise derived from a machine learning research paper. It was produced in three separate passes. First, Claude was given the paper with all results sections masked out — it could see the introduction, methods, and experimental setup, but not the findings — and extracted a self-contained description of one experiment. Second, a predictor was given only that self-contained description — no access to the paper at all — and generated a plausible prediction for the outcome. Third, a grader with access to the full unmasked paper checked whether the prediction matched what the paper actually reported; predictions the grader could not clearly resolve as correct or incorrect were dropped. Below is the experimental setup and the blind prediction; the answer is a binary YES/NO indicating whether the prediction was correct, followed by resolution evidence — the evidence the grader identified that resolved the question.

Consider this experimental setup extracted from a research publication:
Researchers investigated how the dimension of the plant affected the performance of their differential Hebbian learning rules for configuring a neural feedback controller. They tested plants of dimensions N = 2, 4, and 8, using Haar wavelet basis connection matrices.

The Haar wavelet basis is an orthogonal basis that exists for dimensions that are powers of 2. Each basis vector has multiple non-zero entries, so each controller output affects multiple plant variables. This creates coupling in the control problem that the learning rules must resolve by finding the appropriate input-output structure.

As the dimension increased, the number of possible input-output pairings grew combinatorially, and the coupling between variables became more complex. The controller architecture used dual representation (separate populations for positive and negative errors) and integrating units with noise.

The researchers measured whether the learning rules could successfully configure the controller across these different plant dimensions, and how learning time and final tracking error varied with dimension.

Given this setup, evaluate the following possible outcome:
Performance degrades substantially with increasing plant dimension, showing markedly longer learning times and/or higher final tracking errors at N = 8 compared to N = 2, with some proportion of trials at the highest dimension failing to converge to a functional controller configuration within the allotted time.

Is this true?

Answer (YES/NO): NO